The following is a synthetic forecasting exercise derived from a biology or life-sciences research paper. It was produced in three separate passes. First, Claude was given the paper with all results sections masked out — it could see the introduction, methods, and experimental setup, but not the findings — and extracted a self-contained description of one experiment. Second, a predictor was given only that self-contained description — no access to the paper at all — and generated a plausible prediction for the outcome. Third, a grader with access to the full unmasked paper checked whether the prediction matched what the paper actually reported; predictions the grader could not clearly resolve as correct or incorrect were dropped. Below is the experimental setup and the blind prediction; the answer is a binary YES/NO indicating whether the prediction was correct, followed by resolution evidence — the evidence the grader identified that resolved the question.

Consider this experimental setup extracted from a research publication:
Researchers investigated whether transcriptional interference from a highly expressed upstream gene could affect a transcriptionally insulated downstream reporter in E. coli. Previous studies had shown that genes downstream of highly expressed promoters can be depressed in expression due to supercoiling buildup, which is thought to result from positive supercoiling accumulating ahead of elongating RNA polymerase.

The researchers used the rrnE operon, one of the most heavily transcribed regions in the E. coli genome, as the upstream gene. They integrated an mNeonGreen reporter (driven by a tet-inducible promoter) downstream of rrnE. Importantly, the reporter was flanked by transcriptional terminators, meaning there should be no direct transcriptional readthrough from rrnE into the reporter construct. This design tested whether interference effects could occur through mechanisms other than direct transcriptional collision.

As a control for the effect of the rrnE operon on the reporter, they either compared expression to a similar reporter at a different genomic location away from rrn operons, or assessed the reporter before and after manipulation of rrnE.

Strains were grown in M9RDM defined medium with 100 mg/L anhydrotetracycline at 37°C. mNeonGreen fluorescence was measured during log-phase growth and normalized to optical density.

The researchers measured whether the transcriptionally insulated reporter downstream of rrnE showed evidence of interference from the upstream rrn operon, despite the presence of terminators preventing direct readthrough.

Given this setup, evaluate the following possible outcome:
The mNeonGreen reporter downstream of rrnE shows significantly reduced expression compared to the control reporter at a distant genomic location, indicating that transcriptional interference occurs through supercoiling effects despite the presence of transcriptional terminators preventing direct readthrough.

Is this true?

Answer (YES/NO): NO